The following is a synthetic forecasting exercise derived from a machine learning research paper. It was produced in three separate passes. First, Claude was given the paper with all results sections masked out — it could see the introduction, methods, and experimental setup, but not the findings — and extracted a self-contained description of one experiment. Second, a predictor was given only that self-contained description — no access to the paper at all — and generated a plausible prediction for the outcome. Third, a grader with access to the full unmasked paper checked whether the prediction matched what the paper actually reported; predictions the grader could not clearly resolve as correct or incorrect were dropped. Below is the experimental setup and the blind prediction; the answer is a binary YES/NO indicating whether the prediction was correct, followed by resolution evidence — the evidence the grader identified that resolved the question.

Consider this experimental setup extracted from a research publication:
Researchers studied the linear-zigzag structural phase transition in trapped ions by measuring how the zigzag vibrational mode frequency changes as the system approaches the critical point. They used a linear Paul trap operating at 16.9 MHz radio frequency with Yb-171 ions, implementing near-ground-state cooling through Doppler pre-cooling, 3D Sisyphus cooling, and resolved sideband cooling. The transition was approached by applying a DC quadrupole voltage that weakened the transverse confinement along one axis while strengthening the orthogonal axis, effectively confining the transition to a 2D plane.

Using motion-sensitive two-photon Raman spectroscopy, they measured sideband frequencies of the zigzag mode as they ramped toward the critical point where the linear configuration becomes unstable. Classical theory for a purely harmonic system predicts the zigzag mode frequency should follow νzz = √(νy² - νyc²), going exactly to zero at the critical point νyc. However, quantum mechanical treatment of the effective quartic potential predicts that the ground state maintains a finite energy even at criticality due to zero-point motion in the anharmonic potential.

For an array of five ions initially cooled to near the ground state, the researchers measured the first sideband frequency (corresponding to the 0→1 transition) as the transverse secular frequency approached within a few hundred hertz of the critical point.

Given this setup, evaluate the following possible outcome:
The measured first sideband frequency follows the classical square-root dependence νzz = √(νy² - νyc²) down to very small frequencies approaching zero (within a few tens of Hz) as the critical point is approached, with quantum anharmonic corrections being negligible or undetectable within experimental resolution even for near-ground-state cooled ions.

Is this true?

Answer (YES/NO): NO